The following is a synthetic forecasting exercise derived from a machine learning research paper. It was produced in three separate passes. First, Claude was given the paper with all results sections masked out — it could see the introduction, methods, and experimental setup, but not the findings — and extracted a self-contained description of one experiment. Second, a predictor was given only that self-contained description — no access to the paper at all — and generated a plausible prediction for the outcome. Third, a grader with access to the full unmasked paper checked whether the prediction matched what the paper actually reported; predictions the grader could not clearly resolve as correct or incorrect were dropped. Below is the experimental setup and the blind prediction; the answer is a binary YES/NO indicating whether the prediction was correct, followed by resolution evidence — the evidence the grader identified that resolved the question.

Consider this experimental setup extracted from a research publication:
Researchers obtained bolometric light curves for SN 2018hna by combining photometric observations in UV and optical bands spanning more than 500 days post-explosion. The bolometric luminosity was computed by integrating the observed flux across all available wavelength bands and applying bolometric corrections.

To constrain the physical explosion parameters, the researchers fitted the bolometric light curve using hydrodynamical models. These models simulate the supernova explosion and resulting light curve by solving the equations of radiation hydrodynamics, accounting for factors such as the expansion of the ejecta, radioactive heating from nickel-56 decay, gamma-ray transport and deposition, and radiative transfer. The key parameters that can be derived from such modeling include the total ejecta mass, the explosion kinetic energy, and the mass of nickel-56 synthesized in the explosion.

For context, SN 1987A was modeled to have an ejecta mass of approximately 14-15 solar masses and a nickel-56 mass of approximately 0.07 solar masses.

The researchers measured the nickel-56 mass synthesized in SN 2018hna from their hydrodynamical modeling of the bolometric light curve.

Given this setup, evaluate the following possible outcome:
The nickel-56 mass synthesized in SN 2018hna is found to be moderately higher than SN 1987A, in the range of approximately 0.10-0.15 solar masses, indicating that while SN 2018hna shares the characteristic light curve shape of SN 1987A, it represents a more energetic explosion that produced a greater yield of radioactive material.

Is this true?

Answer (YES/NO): NO